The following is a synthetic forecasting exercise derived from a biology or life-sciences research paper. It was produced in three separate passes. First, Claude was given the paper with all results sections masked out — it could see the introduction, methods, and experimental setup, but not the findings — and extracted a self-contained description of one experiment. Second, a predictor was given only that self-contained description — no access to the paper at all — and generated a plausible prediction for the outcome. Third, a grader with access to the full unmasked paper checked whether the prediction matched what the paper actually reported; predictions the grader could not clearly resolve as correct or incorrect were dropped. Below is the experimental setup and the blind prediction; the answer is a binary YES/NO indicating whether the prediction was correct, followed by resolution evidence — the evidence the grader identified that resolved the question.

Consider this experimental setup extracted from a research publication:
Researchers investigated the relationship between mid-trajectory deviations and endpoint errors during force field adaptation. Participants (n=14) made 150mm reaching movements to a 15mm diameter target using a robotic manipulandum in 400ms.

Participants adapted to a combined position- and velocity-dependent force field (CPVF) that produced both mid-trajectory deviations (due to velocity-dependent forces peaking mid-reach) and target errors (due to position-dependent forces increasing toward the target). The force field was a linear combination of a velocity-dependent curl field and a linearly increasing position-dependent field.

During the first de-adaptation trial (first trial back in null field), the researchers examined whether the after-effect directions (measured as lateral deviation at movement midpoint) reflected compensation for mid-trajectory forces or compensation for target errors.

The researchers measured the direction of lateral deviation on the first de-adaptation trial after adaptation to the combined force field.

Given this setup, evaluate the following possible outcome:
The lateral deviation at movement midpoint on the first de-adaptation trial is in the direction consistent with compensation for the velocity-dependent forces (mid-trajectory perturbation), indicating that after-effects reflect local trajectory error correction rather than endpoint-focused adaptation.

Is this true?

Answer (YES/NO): NO